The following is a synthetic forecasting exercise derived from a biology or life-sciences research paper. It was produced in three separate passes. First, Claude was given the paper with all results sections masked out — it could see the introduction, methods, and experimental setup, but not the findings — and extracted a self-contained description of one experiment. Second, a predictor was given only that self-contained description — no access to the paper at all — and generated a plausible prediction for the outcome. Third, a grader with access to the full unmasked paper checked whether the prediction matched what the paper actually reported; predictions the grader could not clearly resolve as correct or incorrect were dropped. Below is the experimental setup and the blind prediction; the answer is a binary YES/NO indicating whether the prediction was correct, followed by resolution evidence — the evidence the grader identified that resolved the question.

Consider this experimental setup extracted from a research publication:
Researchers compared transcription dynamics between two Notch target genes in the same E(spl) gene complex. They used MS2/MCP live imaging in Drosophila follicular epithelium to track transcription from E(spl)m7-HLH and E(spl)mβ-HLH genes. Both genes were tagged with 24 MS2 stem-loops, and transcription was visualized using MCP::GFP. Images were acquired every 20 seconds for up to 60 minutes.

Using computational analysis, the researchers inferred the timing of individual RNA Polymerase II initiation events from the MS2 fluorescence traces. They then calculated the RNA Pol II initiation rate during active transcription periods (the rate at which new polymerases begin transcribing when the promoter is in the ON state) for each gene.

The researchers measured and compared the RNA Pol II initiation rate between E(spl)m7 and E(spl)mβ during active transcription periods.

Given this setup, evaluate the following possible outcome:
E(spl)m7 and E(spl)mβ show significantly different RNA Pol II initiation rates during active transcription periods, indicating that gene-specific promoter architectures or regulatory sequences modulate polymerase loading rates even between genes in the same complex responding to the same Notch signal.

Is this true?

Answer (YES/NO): YES